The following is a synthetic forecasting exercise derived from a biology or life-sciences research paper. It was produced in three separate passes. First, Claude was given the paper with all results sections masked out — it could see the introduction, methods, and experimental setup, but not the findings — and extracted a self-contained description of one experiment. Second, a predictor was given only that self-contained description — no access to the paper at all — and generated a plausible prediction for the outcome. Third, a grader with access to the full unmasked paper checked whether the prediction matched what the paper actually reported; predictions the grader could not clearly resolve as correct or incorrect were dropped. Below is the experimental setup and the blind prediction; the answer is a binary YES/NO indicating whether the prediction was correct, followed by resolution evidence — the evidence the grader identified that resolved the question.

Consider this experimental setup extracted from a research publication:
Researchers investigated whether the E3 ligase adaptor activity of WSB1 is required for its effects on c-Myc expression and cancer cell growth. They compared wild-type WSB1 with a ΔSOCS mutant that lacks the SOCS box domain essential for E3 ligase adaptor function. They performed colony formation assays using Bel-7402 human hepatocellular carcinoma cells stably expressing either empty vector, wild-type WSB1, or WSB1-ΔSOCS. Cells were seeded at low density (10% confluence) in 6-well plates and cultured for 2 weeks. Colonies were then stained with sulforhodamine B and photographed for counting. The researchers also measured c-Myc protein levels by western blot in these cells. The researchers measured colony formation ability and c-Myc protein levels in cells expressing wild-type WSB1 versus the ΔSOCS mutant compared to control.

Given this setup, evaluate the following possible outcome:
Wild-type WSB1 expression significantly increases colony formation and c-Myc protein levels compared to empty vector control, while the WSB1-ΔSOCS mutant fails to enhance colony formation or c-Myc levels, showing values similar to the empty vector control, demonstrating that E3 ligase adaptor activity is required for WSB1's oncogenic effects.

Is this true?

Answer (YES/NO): NO